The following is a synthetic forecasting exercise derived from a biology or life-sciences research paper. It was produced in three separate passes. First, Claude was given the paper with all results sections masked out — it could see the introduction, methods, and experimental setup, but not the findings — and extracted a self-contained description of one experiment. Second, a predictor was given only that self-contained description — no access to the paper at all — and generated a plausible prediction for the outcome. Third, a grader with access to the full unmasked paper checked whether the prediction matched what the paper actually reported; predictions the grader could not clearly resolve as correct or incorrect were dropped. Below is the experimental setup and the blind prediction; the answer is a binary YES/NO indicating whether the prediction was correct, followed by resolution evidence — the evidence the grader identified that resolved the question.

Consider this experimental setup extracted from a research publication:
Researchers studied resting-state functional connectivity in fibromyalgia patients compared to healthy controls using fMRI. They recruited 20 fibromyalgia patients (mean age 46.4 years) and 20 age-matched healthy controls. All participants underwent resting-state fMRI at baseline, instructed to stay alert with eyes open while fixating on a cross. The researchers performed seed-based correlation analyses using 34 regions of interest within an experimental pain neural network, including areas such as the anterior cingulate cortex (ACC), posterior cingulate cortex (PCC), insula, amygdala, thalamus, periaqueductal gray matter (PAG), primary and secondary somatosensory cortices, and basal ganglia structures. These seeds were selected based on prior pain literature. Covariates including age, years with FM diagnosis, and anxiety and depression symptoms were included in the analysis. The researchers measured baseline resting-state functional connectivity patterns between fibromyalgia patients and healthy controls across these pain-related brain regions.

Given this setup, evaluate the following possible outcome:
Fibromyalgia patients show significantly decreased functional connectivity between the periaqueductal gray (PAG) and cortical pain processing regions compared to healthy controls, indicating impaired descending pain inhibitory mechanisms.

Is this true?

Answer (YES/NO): NO